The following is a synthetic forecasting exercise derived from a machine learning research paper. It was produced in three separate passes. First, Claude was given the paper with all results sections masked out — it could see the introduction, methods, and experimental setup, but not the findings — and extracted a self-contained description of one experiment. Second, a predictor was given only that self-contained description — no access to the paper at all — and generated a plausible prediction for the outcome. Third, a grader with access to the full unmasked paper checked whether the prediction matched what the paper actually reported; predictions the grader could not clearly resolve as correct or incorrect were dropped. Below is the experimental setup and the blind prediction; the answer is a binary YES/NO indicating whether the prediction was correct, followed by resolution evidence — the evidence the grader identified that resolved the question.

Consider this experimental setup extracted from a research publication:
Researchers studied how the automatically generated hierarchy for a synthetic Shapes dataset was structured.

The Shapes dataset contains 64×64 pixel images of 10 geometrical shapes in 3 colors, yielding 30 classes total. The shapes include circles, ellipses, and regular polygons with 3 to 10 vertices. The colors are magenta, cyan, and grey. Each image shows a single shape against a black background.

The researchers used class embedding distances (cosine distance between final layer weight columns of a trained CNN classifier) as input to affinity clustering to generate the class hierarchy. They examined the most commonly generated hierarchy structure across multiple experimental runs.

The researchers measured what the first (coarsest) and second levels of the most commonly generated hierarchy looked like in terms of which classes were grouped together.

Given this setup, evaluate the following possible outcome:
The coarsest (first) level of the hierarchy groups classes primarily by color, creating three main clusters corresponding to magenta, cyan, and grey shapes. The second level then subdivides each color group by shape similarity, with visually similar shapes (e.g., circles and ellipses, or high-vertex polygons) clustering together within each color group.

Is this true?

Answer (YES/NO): YES